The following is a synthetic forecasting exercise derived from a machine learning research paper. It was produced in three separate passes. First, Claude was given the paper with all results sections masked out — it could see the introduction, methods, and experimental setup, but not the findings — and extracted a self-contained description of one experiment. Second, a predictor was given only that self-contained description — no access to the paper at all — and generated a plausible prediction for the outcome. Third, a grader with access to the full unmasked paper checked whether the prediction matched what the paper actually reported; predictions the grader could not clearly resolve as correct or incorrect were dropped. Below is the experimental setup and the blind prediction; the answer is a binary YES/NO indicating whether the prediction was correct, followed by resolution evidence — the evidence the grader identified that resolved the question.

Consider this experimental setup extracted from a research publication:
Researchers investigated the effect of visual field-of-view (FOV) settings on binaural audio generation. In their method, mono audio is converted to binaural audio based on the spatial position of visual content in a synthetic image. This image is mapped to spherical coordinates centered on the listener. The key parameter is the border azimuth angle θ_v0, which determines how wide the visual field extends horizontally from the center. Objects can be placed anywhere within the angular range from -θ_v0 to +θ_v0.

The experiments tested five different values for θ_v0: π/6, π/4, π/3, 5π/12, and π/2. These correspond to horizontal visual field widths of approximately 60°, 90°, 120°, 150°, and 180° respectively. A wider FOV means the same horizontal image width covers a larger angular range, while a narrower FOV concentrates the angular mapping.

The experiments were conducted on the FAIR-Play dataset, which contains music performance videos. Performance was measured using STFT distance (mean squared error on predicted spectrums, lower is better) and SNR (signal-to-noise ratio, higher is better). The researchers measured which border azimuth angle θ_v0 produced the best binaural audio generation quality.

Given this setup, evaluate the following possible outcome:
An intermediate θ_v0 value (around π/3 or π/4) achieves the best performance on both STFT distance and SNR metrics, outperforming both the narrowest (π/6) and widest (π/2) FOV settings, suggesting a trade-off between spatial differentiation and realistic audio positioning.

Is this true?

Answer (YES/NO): YES